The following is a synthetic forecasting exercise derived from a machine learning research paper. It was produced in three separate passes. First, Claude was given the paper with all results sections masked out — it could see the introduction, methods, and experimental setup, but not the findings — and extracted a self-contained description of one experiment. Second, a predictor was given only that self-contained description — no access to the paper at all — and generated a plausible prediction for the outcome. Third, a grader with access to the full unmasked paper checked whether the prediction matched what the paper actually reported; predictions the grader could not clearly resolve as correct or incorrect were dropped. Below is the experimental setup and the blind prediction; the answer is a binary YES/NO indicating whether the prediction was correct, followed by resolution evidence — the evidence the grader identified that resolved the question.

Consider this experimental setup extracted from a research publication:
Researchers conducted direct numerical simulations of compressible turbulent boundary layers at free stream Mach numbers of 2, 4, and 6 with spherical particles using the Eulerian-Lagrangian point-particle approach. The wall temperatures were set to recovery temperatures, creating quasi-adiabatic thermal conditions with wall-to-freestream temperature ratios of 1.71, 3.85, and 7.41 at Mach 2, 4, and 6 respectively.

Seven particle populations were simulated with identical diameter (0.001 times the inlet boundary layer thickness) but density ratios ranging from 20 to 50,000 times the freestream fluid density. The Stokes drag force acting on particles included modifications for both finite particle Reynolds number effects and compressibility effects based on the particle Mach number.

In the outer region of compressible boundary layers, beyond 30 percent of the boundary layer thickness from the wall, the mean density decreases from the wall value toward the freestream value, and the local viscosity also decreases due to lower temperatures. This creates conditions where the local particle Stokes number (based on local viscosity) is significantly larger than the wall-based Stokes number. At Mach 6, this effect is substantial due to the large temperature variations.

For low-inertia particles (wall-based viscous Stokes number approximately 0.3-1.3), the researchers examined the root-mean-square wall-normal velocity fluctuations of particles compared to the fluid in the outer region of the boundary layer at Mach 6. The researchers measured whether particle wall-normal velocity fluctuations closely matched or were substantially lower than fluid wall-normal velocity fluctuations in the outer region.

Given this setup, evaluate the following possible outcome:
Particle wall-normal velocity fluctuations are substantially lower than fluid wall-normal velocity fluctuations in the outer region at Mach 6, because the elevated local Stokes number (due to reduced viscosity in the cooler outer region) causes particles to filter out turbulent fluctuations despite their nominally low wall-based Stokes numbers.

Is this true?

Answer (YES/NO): NO